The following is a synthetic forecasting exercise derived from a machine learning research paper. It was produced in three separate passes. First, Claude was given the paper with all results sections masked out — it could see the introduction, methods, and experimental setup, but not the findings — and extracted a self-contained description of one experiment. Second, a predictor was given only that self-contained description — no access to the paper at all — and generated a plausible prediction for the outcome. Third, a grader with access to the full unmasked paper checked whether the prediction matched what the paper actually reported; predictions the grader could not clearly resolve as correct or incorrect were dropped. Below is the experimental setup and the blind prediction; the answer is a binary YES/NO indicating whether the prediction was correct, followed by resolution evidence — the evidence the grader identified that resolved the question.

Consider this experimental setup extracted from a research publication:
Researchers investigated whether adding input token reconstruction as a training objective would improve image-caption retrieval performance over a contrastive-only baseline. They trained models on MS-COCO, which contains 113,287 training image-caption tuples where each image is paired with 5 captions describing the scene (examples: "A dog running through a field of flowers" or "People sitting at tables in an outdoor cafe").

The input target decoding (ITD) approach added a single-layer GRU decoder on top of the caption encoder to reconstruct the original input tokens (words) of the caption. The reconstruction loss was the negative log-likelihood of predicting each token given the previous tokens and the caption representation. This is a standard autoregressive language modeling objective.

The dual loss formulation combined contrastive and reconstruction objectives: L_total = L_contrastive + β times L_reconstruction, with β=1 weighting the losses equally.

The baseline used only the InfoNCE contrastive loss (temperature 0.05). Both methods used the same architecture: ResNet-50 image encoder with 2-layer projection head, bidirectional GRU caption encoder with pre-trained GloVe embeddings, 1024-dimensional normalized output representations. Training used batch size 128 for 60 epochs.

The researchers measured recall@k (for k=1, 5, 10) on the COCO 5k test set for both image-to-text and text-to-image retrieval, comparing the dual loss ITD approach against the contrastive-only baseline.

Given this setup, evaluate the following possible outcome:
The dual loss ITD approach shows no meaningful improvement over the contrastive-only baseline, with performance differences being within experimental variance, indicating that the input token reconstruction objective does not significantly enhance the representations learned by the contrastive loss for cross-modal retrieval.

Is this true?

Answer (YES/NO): YES